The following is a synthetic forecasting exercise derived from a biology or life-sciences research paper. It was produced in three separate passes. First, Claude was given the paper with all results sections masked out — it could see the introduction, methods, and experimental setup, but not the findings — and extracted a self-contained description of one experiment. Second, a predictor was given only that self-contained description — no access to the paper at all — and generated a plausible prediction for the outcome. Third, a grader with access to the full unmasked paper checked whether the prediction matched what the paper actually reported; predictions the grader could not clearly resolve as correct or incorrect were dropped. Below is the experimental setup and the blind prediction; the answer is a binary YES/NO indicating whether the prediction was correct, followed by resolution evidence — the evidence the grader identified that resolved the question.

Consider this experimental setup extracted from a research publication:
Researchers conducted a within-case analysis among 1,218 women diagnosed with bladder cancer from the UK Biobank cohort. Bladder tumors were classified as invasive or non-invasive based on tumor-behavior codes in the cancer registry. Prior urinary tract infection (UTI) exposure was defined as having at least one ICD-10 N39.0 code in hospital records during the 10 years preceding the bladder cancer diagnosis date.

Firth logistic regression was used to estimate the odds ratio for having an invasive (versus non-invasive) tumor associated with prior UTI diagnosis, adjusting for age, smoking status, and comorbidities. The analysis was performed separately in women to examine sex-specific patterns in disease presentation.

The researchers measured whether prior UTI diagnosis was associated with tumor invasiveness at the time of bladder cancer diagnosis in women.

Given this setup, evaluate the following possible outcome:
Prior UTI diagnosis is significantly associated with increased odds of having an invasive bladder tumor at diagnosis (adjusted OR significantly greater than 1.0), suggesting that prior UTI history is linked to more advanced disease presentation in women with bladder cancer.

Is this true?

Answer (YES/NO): NO